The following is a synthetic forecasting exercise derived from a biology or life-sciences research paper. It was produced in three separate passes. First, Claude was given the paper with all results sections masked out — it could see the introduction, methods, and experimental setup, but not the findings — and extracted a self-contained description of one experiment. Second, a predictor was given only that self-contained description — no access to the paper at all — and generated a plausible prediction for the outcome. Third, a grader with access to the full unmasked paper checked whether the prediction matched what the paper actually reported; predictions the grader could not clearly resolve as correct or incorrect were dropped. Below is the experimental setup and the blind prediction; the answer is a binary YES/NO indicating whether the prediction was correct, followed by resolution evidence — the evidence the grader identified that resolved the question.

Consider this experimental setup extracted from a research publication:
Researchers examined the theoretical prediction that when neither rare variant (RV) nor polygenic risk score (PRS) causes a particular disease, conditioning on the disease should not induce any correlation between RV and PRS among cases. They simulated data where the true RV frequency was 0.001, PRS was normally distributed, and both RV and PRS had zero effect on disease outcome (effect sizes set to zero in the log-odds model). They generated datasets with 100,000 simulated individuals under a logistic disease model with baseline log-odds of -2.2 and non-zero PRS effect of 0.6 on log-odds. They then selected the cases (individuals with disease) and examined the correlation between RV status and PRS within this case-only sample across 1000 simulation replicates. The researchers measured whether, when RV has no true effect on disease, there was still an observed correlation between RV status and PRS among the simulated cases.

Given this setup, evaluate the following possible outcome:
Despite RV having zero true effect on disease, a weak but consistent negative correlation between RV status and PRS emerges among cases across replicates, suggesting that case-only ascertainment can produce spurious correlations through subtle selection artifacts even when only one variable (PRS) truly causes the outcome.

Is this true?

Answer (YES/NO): NO